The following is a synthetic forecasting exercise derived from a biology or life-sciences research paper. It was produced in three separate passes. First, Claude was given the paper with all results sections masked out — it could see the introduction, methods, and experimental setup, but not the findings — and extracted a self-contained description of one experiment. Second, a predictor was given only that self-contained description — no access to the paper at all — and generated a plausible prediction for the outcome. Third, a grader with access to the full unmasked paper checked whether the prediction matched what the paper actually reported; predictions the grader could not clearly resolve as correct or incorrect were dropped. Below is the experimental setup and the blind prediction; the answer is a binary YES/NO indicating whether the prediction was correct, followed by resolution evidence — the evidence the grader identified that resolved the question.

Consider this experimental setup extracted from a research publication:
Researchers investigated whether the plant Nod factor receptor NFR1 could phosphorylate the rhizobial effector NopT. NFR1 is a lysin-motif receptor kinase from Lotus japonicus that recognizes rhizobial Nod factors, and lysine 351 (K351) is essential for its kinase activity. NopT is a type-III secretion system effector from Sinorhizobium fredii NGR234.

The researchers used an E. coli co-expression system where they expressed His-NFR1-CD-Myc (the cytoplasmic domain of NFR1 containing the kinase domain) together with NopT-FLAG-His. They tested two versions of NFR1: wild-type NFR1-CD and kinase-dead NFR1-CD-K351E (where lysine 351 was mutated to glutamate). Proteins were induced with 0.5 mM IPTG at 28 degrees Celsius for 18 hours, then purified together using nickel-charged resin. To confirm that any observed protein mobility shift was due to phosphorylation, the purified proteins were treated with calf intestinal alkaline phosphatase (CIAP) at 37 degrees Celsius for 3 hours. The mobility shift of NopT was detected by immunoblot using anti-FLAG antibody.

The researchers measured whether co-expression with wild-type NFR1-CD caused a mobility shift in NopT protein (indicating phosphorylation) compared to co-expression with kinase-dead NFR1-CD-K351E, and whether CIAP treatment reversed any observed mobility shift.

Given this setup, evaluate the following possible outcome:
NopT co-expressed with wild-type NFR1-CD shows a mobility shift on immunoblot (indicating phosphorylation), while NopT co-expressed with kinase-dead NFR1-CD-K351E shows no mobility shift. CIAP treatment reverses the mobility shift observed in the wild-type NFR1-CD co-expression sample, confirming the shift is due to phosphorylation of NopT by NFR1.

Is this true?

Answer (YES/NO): YES